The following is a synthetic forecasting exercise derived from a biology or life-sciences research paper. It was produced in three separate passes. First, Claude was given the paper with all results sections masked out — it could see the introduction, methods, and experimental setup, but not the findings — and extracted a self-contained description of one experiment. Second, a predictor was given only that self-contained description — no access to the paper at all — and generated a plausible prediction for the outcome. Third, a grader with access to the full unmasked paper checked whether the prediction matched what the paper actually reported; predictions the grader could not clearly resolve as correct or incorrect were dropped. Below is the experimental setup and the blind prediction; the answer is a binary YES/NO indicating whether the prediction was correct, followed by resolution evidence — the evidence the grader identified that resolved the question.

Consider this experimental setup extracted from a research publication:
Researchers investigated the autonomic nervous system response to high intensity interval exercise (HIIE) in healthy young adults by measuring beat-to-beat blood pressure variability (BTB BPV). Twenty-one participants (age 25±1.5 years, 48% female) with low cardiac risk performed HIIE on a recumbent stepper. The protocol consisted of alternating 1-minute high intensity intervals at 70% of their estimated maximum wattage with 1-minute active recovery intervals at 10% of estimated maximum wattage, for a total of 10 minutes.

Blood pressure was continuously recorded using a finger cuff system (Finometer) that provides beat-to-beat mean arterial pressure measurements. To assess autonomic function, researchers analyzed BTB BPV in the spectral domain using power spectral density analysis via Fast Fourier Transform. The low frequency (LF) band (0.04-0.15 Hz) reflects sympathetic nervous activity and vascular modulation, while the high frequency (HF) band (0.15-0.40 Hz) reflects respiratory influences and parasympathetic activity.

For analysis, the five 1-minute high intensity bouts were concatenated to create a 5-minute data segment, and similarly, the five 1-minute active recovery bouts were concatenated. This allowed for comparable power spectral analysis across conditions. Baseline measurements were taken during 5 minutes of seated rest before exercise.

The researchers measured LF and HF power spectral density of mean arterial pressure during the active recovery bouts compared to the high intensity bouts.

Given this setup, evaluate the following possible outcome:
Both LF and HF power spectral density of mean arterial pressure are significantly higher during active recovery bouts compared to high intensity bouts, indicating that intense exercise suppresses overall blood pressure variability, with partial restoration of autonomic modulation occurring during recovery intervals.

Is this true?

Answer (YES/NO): YES